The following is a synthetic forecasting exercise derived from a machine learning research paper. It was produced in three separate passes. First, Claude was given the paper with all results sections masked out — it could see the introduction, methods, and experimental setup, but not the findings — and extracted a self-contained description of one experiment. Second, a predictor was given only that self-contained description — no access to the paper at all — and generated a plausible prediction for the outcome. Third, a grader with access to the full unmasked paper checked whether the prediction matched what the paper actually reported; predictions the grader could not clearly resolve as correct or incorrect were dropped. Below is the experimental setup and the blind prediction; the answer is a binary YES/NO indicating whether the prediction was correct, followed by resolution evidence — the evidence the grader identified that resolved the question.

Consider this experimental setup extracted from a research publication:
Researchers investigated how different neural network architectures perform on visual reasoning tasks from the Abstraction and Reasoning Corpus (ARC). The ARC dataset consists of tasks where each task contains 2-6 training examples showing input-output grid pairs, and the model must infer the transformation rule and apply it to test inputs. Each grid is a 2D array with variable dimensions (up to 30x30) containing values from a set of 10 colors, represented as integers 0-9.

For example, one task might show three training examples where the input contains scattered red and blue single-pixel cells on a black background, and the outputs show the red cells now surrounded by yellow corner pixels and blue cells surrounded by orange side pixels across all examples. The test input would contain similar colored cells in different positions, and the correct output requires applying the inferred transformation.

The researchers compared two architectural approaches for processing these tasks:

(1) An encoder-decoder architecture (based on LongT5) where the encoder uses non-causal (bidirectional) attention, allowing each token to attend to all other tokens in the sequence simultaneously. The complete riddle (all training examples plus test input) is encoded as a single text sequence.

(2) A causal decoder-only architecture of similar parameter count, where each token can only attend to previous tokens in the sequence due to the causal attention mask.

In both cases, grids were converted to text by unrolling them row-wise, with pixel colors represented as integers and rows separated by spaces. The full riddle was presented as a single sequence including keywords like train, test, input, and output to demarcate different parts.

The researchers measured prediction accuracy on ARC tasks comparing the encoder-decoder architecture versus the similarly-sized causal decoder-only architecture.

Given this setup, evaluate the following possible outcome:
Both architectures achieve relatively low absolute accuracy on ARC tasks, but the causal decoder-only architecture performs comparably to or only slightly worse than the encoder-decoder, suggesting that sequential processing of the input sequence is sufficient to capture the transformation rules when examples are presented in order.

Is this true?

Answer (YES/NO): NO